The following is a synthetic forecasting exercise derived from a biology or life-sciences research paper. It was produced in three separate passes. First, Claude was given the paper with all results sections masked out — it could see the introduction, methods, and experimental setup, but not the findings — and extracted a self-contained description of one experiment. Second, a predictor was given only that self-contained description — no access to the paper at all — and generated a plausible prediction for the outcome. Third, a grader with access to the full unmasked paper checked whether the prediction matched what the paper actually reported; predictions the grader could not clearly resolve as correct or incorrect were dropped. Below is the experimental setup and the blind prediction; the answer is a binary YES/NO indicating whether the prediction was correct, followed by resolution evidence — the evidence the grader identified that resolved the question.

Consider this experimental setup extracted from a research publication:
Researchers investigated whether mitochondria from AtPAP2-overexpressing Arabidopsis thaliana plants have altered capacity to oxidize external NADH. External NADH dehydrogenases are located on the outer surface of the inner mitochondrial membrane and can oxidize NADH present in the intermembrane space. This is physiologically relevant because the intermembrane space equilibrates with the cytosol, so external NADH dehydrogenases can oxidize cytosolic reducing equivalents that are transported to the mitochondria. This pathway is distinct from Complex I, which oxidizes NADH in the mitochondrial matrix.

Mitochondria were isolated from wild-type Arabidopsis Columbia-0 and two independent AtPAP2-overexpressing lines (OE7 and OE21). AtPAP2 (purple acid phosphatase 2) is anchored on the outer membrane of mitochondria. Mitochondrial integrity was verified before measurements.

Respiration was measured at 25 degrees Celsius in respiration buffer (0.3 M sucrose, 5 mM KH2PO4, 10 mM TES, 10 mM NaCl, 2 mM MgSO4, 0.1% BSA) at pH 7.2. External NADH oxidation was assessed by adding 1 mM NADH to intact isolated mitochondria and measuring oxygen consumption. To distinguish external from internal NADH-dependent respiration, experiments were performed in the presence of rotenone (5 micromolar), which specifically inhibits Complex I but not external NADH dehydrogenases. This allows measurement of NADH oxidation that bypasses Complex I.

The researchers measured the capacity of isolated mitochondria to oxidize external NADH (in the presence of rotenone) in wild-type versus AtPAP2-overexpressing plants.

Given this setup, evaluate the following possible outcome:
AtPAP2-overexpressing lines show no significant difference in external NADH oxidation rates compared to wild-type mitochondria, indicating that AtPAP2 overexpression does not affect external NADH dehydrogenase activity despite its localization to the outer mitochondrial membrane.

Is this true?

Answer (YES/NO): YES